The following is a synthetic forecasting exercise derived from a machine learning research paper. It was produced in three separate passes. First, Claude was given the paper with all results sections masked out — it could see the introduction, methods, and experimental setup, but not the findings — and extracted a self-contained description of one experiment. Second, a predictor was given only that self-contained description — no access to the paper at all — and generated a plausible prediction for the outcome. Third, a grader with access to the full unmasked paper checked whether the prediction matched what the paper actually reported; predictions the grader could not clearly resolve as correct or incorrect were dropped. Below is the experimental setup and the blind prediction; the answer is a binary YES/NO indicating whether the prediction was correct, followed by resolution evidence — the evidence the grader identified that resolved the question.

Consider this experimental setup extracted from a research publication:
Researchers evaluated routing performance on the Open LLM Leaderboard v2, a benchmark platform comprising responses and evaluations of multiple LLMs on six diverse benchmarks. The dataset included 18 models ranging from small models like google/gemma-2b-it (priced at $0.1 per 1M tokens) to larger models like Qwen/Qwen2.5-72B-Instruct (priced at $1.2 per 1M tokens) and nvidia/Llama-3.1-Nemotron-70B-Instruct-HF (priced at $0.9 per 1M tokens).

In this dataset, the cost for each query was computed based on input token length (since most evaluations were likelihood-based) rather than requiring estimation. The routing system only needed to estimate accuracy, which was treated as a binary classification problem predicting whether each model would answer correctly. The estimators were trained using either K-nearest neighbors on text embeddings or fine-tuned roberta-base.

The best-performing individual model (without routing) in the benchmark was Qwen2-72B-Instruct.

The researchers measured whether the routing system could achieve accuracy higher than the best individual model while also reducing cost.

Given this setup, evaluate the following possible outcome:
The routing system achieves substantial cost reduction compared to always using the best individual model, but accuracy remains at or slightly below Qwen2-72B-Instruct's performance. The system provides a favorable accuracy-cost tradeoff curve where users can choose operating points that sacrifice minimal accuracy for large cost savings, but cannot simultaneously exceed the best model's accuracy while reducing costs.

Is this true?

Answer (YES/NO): NO